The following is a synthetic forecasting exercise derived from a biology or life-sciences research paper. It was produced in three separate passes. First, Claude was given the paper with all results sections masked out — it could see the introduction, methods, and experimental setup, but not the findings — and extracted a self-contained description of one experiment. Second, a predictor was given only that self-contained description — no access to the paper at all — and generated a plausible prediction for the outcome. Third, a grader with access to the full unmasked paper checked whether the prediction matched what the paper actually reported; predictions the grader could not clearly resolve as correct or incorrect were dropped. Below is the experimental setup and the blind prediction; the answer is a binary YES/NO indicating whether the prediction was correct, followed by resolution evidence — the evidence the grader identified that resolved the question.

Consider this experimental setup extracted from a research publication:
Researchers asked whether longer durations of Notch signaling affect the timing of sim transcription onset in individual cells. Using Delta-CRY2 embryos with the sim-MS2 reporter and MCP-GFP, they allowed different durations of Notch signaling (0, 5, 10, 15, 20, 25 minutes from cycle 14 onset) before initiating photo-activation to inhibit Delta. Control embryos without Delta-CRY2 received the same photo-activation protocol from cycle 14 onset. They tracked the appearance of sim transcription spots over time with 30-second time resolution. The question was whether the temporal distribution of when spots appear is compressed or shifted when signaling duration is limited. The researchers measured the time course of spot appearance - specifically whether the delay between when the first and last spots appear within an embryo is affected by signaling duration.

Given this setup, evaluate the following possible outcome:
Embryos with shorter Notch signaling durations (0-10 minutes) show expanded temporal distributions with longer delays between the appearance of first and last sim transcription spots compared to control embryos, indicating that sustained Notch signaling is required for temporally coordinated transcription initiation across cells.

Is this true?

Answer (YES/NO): YES